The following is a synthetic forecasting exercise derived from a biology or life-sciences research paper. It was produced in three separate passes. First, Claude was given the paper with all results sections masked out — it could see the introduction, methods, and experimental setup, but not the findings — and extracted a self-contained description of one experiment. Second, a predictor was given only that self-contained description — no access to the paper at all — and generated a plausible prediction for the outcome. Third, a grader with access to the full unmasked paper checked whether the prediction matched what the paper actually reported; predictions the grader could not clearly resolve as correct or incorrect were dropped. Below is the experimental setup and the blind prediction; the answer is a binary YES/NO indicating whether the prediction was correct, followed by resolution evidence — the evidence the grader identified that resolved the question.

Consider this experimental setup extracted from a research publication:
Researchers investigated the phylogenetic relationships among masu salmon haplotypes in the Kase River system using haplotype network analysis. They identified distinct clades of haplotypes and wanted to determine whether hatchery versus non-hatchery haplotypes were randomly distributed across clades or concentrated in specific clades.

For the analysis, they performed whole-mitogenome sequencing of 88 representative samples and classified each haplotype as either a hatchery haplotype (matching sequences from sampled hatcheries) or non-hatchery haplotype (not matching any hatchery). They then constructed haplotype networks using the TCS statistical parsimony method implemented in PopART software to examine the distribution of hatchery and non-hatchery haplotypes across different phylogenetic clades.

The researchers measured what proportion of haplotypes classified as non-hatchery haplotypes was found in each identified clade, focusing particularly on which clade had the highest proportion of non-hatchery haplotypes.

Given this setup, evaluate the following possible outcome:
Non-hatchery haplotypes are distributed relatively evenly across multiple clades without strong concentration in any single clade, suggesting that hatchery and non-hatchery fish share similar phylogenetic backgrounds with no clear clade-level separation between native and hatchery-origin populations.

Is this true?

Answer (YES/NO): NO